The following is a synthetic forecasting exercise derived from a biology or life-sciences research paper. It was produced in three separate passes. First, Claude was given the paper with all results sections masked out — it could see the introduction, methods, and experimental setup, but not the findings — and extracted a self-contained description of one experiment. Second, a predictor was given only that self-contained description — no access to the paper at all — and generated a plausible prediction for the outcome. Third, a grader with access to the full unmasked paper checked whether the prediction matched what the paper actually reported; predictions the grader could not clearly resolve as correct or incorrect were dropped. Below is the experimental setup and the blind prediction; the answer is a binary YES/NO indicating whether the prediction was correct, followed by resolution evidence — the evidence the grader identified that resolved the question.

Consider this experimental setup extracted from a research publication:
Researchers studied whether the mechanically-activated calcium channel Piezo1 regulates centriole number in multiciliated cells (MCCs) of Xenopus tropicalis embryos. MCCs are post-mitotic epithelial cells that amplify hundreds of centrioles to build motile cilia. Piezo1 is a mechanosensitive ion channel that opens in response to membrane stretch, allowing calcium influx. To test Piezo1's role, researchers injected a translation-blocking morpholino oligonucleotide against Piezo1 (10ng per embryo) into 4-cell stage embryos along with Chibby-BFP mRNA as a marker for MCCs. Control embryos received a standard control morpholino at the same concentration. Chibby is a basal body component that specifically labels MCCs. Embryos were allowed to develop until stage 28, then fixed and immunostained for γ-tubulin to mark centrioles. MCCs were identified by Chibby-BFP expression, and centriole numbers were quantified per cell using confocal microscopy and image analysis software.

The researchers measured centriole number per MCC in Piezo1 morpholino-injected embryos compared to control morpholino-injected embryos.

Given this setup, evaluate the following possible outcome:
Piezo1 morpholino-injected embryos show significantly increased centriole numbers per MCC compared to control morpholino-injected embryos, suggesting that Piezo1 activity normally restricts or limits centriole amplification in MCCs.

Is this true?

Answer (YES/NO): NO